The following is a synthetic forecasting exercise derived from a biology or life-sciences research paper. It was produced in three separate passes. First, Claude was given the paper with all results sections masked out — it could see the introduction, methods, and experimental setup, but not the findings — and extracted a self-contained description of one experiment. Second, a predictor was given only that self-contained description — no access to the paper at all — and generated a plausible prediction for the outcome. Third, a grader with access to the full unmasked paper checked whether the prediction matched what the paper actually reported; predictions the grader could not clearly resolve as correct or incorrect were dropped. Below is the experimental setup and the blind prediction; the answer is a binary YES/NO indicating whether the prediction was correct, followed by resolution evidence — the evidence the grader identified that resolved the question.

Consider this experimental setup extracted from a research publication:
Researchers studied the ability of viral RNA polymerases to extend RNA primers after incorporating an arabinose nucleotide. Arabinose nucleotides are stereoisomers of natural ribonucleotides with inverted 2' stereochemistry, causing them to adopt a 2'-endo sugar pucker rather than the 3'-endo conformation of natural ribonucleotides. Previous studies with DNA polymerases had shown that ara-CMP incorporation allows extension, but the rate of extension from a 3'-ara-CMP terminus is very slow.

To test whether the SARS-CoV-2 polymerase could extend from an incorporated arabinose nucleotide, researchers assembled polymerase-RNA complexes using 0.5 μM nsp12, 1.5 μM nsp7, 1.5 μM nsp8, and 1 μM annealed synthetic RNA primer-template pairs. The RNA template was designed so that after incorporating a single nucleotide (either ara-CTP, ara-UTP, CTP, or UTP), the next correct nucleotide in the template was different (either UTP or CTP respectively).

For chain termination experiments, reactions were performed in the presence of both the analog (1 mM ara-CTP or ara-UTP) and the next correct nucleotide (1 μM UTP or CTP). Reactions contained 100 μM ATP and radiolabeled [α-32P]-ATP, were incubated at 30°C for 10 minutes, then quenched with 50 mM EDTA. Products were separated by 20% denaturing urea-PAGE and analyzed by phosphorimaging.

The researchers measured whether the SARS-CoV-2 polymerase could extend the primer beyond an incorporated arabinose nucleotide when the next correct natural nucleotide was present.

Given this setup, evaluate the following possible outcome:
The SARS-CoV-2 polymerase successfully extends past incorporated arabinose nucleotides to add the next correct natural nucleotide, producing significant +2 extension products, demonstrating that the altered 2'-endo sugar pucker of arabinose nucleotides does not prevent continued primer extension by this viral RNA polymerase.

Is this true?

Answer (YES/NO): NO